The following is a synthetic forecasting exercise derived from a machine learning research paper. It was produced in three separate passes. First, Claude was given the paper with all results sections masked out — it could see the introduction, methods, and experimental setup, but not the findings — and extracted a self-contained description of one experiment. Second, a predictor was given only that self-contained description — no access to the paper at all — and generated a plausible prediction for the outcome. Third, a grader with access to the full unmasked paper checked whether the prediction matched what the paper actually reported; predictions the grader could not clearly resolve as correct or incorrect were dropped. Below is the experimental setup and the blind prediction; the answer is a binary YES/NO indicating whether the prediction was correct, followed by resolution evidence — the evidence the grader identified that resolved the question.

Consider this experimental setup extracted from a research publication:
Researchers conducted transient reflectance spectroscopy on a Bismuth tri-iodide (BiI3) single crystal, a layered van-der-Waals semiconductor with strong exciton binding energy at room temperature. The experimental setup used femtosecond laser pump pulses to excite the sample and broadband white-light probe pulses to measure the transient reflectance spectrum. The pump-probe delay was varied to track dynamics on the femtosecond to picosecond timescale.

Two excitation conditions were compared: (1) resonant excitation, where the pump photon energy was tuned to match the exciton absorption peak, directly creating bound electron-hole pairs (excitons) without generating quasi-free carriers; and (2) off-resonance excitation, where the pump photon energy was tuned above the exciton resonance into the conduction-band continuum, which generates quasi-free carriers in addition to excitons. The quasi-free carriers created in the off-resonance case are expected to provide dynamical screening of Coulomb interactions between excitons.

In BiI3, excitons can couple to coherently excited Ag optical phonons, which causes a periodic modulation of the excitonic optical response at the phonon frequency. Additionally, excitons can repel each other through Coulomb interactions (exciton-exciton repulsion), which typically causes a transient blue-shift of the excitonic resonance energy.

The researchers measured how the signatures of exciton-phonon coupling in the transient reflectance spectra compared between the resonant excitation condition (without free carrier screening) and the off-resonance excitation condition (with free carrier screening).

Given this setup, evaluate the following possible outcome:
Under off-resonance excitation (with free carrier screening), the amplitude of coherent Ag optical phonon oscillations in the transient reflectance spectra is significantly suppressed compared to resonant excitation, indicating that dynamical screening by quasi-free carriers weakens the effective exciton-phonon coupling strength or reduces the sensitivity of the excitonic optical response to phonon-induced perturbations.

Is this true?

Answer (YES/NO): NO